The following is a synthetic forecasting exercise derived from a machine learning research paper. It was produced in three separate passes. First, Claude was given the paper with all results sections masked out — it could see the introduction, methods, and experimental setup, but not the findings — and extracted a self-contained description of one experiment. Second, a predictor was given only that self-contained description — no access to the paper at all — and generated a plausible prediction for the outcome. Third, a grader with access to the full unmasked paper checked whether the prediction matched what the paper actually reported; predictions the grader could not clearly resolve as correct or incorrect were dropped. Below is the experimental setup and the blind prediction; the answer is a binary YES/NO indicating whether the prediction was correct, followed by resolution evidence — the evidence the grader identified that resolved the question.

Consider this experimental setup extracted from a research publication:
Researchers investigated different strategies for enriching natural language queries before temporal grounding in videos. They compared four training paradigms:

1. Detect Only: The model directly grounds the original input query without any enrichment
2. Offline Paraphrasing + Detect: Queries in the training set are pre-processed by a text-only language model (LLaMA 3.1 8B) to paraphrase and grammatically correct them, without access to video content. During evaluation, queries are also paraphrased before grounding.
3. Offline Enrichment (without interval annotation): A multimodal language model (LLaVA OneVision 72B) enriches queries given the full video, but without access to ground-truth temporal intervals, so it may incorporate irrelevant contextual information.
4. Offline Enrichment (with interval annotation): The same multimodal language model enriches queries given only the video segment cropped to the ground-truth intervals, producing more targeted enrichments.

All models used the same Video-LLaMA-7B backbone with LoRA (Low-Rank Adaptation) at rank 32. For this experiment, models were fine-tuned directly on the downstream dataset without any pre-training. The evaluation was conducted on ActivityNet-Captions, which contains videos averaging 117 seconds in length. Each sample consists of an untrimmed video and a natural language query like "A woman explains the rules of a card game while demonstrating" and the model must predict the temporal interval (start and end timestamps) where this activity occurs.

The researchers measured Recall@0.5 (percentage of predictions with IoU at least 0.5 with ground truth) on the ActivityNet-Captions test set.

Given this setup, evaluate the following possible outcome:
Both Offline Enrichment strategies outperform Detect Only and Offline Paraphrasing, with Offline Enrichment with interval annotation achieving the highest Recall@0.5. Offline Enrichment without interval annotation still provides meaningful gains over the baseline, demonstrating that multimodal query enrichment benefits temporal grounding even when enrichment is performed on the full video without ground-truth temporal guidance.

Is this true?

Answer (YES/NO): NO